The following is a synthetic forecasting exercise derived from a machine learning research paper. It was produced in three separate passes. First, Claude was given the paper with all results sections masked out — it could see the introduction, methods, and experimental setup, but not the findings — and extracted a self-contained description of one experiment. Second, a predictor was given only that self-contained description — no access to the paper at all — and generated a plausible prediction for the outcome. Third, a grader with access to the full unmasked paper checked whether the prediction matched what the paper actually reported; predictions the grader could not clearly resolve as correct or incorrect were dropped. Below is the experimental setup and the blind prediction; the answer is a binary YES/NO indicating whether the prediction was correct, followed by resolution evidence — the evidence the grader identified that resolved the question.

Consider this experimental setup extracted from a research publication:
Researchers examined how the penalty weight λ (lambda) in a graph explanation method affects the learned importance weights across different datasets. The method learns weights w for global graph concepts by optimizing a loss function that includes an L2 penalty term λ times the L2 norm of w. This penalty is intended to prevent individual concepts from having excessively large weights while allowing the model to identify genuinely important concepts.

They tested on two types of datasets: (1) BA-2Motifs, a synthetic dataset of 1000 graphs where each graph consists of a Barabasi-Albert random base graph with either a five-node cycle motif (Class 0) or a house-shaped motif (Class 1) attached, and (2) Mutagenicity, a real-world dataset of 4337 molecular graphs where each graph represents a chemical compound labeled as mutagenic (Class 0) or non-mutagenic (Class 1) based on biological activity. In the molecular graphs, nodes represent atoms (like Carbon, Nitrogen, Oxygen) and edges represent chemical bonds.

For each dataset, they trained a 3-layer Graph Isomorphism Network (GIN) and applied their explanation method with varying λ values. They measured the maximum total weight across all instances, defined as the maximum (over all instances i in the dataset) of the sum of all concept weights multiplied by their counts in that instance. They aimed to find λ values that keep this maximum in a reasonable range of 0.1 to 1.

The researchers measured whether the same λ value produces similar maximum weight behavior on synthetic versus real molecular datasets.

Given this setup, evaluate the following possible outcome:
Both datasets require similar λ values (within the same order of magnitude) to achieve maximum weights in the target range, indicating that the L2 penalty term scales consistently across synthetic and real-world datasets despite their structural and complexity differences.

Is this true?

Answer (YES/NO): NO